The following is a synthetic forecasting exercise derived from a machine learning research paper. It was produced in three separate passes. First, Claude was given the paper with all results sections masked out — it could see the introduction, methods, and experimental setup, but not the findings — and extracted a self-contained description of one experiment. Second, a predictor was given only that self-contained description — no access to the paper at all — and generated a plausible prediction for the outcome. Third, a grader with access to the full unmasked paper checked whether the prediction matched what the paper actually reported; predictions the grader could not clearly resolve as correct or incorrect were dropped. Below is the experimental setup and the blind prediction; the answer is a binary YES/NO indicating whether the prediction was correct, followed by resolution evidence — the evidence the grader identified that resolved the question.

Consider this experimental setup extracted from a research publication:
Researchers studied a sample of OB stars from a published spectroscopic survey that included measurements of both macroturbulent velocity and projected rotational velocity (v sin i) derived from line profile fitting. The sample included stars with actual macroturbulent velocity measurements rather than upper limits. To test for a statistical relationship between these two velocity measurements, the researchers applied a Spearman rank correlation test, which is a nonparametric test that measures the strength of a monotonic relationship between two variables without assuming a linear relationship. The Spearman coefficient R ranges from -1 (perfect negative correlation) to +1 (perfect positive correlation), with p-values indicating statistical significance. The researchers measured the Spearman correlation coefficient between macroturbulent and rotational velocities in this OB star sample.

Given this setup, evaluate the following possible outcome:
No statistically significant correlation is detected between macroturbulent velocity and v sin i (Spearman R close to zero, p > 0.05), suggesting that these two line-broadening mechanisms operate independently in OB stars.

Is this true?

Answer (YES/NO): NO